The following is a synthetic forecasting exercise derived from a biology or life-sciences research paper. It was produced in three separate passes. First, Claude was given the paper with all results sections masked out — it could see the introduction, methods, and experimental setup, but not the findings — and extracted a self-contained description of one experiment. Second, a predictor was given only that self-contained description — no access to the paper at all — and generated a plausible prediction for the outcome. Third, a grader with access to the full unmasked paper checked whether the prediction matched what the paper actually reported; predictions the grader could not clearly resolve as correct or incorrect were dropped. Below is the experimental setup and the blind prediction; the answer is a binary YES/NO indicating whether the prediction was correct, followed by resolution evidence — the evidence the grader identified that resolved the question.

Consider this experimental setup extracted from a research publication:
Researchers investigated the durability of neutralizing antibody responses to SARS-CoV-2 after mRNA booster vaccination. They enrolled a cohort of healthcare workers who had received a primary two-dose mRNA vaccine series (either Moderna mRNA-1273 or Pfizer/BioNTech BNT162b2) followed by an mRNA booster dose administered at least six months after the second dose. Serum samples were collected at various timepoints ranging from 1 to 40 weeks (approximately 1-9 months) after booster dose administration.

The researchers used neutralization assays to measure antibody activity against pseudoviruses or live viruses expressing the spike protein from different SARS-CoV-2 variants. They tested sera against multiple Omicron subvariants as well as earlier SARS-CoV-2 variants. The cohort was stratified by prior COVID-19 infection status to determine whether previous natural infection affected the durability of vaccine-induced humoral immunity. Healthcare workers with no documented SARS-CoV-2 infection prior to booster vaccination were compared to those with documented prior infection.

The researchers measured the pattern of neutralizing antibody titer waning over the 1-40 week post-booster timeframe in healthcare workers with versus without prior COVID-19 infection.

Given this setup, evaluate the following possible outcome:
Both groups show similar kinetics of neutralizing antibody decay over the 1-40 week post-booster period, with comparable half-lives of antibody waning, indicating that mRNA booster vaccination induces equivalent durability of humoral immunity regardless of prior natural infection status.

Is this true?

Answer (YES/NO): NO